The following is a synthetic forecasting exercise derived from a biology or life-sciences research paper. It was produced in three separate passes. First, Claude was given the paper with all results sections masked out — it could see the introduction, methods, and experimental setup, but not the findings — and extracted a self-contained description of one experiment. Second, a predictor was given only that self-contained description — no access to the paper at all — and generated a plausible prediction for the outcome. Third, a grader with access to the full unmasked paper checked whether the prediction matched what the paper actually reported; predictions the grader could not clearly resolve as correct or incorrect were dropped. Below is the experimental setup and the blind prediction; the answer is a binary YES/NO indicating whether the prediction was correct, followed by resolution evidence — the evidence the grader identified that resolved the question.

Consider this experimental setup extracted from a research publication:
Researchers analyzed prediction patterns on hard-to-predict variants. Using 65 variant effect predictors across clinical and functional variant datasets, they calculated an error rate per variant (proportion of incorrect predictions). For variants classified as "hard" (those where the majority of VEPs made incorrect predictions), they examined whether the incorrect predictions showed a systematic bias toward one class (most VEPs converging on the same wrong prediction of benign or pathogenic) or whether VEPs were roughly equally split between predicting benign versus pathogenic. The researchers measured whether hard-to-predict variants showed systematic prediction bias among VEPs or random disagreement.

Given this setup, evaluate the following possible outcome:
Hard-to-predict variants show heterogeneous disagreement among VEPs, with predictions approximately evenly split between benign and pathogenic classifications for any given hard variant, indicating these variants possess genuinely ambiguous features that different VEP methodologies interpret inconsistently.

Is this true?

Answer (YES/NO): NO